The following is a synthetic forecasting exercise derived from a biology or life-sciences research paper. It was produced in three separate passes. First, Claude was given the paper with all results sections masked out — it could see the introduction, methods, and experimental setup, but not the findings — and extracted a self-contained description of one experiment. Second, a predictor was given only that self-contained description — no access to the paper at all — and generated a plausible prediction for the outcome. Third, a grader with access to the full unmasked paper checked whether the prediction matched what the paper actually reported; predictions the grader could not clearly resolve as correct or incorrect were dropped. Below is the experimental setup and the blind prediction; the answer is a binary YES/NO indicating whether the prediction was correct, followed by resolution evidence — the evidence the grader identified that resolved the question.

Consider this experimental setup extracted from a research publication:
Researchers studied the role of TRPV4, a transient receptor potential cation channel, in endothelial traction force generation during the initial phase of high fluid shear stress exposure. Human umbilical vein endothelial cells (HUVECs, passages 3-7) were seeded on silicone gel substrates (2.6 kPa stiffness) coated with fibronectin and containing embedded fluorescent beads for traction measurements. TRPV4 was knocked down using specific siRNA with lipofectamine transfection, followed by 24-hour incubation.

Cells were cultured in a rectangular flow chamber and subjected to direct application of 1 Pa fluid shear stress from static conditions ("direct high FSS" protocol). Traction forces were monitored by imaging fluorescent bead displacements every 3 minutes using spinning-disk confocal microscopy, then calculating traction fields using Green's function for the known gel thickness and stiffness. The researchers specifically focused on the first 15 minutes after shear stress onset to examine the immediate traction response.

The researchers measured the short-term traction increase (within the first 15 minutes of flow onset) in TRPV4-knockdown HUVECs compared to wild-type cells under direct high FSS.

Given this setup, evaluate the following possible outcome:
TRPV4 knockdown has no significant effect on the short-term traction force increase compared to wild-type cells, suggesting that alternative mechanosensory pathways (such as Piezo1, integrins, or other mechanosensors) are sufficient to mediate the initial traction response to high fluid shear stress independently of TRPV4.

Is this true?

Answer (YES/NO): NO